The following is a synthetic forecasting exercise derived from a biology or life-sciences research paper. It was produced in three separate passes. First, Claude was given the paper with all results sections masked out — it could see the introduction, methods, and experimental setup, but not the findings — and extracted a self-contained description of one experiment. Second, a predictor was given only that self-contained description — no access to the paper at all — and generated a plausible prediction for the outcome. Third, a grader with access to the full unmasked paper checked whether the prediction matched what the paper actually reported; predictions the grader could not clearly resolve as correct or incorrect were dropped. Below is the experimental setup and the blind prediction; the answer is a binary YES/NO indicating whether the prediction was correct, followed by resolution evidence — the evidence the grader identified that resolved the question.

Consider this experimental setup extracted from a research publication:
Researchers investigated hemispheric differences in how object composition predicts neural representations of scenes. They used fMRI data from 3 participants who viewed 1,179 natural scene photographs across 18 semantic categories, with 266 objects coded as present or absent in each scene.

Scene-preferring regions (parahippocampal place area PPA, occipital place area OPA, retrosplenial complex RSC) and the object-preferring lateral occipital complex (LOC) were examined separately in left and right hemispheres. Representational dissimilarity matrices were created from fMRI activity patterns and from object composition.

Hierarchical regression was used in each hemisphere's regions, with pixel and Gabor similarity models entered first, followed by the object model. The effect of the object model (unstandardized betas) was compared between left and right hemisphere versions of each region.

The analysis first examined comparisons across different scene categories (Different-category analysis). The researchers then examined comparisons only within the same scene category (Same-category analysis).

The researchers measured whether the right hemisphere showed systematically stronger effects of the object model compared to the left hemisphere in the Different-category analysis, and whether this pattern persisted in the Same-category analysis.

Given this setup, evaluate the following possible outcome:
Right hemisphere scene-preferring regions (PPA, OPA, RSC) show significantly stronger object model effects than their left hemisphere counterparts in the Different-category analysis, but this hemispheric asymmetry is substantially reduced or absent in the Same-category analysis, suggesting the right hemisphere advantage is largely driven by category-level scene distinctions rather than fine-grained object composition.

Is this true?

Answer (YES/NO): YES